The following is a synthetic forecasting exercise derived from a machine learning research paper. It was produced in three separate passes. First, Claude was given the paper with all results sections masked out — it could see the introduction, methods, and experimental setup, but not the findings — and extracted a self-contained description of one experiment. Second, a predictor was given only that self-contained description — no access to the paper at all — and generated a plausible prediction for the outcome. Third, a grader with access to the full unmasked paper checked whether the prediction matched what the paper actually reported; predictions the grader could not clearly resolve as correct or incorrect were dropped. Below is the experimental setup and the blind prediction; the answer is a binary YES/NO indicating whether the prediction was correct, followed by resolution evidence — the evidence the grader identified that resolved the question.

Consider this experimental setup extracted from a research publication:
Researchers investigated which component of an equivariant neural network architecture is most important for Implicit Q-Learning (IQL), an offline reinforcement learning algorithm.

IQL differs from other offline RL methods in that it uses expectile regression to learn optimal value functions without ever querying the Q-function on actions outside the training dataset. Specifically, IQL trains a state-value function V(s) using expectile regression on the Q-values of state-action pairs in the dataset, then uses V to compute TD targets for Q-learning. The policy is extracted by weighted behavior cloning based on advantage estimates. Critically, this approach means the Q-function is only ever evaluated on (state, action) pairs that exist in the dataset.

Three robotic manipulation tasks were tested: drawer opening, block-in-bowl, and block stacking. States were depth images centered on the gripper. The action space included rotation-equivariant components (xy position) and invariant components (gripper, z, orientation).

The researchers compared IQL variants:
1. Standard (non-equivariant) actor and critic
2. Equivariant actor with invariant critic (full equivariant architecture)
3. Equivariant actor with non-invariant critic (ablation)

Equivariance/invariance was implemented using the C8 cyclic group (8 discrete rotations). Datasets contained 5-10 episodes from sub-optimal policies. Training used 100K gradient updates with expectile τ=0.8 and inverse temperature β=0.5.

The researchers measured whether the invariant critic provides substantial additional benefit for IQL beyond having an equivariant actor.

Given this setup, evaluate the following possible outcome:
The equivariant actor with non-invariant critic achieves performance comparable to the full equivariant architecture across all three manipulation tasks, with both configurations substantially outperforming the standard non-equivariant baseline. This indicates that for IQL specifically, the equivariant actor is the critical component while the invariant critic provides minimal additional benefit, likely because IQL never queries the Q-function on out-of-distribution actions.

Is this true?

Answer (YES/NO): YES